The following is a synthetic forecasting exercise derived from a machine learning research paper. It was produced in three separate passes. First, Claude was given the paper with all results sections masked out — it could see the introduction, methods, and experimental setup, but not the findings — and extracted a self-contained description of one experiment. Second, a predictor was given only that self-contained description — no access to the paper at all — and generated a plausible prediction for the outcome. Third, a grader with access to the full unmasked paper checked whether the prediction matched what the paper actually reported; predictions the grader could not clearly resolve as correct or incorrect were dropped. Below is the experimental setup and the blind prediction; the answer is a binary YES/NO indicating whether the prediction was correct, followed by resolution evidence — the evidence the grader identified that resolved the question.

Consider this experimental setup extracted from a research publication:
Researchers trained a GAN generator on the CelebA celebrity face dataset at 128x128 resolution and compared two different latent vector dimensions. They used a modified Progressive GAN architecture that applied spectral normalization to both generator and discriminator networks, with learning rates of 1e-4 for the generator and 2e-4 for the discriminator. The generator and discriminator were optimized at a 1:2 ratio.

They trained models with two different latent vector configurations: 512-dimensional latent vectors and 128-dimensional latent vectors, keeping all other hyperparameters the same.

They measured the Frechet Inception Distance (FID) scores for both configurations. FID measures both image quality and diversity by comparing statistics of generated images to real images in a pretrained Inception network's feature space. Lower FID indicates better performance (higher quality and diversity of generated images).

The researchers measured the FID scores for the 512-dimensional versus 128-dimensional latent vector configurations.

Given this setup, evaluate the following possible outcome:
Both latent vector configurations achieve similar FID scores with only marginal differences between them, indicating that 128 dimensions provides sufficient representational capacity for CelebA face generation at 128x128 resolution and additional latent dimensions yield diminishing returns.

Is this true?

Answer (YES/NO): YES